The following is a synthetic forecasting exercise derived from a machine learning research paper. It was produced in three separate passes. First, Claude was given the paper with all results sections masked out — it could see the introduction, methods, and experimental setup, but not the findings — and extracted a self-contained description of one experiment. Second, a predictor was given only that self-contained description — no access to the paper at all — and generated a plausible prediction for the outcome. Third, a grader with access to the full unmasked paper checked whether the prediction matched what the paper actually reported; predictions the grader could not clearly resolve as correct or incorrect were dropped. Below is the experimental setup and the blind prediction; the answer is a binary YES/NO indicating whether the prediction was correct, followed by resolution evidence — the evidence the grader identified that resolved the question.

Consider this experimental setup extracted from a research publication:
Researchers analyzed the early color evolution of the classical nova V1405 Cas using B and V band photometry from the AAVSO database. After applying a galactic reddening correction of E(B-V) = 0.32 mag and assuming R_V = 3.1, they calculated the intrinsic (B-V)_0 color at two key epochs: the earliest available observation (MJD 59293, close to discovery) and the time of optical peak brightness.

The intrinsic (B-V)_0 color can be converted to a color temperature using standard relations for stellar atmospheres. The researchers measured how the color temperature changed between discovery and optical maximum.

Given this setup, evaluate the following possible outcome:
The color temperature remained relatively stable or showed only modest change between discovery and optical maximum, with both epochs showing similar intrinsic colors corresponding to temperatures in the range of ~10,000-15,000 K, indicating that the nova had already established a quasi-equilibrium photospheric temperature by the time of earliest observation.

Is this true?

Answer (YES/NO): NO